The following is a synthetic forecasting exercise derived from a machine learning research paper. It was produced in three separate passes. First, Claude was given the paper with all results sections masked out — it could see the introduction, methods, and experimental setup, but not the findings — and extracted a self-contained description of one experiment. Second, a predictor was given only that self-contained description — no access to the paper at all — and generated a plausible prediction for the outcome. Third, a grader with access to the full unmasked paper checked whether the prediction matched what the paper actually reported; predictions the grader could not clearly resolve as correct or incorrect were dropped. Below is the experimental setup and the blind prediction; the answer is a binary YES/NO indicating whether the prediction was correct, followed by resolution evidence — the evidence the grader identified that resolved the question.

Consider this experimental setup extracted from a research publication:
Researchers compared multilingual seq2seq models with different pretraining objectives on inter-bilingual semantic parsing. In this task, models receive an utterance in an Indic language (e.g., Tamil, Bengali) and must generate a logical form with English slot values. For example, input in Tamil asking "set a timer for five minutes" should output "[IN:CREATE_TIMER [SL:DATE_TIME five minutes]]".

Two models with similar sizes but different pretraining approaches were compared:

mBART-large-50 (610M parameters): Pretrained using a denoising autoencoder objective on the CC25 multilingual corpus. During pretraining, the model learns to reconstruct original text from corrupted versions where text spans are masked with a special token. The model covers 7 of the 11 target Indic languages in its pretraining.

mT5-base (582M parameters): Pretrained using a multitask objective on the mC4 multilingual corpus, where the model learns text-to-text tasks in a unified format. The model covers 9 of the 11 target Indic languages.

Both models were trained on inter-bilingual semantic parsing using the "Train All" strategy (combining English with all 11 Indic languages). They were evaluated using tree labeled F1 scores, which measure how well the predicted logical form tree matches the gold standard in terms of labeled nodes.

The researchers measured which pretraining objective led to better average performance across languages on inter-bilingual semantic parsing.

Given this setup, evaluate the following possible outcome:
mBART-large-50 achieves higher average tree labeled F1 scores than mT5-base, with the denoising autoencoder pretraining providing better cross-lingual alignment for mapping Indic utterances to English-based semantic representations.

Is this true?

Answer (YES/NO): YES